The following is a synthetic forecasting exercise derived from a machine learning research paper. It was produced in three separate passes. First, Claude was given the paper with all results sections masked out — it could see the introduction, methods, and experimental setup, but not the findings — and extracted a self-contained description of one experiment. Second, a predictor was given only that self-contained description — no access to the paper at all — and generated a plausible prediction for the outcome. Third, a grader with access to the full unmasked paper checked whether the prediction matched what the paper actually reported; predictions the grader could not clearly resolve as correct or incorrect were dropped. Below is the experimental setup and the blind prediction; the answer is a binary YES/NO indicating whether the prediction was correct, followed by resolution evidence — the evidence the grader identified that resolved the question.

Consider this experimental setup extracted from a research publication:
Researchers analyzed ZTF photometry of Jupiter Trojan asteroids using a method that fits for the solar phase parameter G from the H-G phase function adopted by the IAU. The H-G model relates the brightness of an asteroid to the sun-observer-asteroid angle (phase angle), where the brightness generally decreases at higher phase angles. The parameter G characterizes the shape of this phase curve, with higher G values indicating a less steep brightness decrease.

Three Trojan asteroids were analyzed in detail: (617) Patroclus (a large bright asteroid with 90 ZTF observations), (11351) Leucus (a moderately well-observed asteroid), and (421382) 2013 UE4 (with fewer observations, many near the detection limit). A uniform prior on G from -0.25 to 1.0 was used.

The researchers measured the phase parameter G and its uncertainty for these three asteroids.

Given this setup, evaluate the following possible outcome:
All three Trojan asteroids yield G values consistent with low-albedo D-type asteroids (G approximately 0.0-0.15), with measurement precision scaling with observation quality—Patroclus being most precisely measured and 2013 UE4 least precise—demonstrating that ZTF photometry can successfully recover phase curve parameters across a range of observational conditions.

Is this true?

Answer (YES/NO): NO